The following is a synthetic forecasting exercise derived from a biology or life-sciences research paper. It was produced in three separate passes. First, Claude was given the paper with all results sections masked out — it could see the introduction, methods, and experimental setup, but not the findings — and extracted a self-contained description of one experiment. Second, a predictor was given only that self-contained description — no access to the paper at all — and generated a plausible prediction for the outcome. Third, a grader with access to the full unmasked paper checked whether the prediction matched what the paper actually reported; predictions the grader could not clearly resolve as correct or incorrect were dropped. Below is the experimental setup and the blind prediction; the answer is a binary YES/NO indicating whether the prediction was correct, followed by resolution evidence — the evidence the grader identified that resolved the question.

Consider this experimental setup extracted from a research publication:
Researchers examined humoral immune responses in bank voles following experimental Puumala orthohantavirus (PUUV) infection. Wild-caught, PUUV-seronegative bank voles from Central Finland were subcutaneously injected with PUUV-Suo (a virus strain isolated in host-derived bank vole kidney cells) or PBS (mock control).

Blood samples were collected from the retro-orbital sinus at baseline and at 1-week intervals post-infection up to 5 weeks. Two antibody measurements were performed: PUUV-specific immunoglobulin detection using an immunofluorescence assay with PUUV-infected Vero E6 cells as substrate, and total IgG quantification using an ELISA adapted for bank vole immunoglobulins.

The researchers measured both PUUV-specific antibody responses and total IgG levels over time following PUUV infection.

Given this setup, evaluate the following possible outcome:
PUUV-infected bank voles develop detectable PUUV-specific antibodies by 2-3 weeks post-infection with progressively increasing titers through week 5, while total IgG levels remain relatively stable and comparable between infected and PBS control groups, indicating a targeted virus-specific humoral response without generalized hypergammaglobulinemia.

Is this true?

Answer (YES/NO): NO